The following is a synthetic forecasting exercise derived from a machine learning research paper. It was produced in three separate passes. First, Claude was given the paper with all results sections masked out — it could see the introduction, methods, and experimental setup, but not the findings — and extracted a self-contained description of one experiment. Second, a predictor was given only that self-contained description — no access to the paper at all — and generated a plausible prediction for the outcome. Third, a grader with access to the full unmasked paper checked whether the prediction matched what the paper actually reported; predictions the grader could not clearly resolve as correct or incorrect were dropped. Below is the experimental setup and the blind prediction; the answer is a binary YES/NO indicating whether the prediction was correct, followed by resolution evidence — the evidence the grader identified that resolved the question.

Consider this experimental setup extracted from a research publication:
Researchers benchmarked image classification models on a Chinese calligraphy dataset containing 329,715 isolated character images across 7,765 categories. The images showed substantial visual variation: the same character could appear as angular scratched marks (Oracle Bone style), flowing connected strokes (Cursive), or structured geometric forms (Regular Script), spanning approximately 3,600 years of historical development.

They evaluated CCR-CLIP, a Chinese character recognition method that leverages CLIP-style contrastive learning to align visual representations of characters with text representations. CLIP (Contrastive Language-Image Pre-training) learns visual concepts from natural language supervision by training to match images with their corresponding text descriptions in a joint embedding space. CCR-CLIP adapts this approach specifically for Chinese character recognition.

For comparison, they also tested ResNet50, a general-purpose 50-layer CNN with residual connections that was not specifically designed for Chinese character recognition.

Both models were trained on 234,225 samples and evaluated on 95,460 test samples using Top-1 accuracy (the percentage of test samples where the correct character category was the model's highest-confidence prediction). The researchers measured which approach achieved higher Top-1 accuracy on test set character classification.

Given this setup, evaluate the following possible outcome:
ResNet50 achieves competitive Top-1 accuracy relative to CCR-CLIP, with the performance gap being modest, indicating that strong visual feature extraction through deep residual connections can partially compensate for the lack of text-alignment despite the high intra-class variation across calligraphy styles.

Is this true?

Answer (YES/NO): NO